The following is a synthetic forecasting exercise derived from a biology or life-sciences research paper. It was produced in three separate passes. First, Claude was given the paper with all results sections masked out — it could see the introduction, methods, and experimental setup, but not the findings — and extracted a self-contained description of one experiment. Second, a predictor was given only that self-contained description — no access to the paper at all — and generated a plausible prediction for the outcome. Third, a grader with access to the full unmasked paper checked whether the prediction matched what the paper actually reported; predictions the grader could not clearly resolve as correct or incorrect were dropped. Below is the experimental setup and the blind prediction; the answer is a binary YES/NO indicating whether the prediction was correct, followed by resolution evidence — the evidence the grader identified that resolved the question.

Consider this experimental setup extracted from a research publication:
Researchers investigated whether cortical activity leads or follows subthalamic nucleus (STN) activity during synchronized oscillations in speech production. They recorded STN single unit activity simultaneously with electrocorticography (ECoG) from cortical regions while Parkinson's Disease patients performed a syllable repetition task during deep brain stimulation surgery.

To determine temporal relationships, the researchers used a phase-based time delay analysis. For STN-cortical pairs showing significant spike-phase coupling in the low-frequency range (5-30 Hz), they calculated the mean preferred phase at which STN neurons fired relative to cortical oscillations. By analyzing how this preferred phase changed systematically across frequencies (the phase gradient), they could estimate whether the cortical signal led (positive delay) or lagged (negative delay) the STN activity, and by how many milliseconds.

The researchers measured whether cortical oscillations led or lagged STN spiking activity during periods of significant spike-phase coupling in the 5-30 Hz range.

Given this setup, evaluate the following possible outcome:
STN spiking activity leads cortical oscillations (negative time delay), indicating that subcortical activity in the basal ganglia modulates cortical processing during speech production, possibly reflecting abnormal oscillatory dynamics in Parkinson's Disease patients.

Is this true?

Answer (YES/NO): NO